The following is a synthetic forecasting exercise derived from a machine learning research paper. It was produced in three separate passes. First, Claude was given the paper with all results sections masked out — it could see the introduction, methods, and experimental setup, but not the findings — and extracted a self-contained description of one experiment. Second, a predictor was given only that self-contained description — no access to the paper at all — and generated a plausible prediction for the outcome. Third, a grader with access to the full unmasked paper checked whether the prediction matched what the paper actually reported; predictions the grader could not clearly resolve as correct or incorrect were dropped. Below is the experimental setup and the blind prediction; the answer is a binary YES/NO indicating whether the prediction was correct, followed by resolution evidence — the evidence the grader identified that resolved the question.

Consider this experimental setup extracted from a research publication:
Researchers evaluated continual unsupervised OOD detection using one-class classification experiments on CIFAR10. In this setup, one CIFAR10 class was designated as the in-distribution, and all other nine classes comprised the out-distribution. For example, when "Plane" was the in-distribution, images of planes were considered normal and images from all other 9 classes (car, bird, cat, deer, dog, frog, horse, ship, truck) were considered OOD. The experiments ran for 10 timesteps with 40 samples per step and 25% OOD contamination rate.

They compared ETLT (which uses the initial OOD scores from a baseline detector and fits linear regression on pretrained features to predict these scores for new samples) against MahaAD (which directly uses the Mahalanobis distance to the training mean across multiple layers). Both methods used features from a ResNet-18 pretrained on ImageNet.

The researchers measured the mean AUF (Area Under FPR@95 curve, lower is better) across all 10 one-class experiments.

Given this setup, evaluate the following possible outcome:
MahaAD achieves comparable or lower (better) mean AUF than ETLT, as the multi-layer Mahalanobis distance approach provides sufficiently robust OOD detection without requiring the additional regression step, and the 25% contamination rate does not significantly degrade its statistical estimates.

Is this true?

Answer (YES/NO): NO